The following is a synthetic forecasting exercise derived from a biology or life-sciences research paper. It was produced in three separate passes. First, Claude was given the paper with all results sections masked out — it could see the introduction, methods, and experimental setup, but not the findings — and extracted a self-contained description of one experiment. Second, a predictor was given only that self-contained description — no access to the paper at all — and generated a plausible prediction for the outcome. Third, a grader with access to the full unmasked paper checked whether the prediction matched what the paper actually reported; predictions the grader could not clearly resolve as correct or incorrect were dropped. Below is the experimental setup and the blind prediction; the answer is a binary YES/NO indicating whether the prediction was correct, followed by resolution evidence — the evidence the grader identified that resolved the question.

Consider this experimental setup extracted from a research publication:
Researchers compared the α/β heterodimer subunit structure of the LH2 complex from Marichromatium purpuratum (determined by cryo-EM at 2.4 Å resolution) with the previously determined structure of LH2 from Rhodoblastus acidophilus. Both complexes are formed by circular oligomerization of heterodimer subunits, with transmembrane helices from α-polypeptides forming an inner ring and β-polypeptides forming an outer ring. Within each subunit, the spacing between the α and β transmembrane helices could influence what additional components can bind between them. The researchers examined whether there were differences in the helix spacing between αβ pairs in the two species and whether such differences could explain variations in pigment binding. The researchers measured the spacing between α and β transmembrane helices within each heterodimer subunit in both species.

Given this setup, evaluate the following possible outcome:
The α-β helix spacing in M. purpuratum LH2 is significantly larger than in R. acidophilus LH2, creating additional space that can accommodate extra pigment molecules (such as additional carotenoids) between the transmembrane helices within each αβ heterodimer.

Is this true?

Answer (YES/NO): YES